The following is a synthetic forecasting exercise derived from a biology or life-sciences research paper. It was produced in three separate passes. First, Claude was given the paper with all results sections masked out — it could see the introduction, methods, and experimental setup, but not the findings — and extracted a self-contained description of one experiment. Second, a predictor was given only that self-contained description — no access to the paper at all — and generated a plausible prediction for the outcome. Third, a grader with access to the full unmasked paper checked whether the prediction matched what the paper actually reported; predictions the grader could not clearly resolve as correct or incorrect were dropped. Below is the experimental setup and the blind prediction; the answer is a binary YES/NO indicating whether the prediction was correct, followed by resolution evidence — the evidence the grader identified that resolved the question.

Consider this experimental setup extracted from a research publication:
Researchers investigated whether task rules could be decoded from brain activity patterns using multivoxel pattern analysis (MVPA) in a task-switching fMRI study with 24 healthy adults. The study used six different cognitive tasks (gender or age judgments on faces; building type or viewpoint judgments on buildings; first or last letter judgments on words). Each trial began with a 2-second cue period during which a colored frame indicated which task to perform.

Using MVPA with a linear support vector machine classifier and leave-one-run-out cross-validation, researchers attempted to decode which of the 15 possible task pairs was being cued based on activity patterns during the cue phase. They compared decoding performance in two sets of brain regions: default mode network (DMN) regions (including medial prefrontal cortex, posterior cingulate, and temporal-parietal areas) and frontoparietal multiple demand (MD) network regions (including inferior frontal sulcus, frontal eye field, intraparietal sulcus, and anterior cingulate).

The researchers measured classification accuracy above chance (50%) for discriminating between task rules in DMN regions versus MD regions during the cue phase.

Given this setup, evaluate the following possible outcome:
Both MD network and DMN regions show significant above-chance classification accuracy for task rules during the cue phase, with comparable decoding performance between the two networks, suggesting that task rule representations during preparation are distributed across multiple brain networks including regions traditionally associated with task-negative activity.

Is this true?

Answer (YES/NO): NO